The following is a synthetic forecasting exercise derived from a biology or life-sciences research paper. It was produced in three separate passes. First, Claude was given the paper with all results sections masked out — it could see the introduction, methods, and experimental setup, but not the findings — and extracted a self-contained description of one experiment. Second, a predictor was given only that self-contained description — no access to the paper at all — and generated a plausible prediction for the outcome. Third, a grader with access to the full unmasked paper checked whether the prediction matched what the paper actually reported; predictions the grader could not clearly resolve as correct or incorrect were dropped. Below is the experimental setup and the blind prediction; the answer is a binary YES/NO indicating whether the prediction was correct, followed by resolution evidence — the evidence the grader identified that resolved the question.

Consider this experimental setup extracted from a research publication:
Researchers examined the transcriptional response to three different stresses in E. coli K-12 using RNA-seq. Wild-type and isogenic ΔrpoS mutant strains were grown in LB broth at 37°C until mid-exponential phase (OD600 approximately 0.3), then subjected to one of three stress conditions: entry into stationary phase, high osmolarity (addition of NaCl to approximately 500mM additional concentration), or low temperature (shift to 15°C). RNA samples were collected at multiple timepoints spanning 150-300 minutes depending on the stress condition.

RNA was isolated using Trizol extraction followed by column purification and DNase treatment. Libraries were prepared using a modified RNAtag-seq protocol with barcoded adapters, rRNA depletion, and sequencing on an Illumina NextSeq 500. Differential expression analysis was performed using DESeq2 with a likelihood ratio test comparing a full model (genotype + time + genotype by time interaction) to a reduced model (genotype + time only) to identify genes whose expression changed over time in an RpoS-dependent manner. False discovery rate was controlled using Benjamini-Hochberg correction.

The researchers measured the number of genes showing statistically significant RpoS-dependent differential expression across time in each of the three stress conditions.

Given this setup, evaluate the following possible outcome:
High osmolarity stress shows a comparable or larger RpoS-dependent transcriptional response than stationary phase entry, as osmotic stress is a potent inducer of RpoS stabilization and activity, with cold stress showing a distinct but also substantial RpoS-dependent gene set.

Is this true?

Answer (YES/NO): NO